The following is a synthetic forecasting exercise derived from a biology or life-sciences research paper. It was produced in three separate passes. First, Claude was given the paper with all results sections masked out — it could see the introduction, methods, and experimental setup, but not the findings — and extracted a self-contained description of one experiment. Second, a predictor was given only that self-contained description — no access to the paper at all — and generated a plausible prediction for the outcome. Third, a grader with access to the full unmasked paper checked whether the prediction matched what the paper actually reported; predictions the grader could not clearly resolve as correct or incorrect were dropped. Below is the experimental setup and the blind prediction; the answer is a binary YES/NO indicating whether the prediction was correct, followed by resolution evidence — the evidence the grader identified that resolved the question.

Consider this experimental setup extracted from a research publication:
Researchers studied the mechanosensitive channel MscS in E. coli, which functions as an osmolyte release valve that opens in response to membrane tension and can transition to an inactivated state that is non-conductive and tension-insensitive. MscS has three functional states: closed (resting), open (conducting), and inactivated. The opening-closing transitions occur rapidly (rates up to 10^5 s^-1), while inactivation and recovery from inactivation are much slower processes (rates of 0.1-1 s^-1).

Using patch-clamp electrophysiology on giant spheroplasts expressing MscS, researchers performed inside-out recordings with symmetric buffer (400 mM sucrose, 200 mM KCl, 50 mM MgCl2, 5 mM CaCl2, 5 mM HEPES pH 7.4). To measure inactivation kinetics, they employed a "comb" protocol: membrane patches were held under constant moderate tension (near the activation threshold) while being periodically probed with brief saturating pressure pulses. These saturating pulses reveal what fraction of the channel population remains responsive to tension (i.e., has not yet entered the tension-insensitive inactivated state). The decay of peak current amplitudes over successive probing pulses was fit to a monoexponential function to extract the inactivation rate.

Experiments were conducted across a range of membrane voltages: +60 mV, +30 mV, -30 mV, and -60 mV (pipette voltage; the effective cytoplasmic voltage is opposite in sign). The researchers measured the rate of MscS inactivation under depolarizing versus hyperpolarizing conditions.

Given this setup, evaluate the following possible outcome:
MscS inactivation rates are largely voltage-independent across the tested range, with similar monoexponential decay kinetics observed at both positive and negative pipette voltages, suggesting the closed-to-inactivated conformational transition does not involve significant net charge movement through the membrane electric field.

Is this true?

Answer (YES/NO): NO